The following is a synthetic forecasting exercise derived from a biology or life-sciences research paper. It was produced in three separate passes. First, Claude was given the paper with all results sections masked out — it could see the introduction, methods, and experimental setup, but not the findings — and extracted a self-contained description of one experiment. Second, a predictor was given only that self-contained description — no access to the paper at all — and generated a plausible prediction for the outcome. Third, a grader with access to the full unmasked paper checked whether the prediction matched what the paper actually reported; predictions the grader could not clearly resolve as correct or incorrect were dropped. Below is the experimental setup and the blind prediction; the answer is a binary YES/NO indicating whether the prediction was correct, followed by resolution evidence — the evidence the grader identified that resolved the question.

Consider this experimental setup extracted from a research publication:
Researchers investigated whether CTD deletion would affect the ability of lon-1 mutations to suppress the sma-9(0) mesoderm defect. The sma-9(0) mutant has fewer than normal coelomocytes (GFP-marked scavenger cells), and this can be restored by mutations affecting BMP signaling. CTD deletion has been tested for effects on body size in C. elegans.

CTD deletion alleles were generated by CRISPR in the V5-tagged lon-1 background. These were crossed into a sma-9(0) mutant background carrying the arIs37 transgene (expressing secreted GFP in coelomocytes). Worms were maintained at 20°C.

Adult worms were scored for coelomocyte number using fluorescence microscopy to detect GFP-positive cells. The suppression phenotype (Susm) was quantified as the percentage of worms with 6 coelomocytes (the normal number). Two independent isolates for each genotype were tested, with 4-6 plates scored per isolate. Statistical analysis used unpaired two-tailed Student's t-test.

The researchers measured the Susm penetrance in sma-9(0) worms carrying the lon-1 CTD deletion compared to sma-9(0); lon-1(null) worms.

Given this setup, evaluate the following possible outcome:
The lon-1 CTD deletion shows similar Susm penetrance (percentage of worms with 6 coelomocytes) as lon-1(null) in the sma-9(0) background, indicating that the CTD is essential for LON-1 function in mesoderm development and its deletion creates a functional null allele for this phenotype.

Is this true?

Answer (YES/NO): NO